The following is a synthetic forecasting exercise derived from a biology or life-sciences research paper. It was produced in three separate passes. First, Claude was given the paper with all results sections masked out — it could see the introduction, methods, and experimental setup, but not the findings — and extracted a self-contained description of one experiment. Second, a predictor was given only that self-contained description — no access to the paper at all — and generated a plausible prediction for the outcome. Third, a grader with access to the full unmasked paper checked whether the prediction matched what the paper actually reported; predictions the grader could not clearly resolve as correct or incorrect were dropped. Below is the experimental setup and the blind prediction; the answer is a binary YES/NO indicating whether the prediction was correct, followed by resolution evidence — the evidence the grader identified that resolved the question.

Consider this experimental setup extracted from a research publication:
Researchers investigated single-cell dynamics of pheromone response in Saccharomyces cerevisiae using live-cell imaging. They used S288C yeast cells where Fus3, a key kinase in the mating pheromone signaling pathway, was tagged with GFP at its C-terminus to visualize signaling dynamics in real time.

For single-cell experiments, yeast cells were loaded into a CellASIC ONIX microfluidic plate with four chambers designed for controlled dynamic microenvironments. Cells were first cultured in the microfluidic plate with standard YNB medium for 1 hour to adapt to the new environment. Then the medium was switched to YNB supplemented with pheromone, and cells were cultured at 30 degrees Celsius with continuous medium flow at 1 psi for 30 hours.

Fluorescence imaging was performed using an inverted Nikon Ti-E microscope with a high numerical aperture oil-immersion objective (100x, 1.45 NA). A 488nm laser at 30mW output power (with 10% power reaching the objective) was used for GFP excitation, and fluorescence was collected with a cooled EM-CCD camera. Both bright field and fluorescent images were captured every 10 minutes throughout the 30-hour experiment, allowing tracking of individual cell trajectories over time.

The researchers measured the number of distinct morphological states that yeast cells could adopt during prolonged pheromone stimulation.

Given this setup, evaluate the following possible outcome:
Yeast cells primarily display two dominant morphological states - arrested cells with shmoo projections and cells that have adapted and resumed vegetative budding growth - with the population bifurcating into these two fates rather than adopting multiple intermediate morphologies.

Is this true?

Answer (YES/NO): NO